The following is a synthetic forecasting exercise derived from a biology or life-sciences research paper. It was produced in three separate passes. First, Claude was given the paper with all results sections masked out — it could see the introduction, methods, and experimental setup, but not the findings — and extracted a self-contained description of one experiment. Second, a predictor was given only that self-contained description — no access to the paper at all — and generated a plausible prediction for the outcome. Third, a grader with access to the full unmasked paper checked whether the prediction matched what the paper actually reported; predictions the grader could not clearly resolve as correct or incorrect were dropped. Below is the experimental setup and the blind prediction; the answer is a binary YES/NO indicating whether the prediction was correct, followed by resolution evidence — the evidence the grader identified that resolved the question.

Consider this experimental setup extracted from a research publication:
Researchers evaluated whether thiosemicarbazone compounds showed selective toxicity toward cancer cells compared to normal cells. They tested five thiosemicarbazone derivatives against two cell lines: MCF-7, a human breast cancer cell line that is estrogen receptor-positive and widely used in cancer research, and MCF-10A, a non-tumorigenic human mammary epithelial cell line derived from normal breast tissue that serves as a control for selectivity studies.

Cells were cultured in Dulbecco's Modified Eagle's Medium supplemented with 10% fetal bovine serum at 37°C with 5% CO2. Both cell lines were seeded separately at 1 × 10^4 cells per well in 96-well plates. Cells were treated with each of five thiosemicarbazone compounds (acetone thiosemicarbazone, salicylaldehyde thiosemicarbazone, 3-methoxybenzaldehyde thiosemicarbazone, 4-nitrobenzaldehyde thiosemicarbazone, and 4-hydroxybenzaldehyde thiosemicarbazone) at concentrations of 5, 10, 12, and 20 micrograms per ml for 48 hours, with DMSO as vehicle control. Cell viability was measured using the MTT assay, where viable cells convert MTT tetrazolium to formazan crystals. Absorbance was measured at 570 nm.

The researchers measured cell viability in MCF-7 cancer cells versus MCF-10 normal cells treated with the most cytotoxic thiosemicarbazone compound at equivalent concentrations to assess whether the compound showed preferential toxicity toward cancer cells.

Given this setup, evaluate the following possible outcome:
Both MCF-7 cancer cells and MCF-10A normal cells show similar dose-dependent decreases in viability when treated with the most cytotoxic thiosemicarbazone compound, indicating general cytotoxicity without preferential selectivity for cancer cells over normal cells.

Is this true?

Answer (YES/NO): NO